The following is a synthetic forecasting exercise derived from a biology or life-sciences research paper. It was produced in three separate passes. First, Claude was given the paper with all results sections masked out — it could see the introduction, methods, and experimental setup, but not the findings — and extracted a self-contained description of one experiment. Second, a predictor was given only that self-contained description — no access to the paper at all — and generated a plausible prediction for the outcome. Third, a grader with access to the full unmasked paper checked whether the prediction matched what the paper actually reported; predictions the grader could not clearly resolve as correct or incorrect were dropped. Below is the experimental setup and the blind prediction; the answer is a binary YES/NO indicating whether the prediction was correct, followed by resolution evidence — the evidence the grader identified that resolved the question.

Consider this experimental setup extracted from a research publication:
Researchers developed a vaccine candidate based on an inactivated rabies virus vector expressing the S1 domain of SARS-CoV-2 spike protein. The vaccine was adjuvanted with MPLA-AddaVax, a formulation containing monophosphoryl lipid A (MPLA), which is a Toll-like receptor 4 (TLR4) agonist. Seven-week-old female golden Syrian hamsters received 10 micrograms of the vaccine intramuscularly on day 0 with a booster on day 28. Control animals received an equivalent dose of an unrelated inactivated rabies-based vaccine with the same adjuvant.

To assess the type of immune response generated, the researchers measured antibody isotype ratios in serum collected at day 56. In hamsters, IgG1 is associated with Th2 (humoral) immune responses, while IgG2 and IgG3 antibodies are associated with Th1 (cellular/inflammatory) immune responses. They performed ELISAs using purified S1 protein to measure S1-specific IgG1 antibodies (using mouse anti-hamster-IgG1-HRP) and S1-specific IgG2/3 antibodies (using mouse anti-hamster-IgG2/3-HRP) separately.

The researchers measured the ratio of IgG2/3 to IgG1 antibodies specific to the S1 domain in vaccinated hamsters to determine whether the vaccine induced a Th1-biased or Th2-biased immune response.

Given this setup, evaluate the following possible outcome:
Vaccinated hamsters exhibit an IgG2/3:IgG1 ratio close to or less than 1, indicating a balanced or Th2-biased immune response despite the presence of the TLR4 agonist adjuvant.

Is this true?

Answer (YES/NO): NO